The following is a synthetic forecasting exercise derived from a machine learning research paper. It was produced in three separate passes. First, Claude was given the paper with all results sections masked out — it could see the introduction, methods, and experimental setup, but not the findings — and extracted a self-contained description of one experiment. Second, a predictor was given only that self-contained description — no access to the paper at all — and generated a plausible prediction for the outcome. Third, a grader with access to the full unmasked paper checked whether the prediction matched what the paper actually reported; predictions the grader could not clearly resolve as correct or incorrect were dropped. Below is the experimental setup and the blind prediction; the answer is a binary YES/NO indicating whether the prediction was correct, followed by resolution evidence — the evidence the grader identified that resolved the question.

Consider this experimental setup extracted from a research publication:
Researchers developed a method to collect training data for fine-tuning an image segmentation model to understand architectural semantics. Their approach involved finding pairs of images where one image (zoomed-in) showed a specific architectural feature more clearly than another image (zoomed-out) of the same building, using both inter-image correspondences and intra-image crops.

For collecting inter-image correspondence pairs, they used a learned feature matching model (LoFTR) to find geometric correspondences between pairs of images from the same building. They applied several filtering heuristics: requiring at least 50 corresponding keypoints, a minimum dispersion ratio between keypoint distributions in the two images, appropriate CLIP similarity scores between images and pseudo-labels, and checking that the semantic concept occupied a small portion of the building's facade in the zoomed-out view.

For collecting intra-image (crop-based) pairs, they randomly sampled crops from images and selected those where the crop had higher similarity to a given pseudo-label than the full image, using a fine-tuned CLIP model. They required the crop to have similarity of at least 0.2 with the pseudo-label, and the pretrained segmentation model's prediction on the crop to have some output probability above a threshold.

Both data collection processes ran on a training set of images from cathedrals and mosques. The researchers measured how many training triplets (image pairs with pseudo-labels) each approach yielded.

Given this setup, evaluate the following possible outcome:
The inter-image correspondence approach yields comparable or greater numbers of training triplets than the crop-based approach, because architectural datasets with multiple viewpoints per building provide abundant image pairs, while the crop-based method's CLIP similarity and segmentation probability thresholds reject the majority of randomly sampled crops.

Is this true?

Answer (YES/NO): NO